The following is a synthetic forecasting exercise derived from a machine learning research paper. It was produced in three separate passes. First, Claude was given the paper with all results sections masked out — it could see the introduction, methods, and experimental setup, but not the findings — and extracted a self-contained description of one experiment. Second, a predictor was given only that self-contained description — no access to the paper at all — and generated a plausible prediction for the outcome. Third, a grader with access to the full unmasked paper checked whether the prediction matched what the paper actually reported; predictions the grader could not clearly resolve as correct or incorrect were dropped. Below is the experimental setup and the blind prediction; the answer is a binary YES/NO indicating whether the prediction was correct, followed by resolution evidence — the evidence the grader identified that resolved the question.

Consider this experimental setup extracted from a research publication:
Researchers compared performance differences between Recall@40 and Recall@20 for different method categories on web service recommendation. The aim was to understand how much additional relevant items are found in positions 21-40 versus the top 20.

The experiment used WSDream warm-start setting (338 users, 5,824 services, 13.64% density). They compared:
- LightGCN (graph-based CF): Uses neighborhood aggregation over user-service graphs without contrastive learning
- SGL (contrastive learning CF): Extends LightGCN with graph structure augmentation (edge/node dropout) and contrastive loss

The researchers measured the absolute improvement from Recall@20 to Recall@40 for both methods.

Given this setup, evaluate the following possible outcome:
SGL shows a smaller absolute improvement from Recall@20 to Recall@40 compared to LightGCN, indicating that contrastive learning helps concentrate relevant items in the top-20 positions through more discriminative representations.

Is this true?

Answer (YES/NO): NO